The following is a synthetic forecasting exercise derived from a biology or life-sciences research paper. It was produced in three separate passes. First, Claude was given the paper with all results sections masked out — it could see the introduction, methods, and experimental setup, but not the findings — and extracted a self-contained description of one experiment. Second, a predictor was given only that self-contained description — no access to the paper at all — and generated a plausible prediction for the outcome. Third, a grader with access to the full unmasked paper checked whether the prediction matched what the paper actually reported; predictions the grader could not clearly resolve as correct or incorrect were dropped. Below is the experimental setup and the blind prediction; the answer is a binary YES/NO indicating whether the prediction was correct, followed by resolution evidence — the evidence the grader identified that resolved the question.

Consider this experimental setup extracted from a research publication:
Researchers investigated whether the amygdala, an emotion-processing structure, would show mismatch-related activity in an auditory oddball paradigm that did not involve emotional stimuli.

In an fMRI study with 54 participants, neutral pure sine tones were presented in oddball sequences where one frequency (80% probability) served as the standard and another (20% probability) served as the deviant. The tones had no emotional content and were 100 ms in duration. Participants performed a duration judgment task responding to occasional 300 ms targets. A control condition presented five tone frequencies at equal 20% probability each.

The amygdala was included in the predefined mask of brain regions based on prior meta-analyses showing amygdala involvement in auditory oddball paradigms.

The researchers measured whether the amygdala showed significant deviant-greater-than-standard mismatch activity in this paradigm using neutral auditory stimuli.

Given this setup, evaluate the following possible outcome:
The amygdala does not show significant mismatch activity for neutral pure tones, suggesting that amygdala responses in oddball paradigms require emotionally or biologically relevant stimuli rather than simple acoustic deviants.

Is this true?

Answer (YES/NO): YES